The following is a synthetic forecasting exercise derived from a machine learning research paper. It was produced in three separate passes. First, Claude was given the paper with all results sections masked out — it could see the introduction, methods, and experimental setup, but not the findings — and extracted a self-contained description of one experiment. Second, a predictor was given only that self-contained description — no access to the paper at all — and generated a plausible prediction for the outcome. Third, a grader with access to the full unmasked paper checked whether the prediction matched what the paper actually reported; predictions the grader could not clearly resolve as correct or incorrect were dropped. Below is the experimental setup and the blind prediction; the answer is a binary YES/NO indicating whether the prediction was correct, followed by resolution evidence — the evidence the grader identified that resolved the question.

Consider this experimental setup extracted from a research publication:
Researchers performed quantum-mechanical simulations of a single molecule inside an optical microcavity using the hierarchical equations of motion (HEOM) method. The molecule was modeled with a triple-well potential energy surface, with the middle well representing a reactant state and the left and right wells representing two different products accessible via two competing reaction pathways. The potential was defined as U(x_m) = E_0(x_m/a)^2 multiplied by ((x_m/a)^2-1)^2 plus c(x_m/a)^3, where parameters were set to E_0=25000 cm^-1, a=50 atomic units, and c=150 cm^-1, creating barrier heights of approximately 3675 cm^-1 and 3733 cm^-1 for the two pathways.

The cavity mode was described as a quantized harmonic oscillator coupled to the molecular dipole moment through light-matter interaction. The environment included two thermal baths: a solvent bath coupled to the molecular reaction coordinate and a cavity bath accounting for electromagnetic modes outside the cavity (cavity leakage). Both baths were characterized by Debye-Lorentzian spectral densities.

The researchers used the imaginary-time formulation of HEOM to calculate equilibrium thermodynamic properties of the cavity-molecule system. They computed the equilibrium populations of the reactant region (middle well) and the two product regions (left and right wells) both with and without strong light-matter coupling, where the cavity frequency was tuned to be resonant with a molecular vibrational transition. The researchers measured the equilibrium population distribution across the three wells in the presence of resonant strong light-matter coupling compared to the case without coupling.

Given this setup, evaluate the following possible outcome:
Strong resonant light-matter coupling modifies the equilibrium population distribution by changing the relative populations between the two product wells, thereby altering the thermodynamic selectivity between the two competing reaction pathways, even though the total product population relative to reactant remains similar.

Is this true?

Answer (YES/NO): NO